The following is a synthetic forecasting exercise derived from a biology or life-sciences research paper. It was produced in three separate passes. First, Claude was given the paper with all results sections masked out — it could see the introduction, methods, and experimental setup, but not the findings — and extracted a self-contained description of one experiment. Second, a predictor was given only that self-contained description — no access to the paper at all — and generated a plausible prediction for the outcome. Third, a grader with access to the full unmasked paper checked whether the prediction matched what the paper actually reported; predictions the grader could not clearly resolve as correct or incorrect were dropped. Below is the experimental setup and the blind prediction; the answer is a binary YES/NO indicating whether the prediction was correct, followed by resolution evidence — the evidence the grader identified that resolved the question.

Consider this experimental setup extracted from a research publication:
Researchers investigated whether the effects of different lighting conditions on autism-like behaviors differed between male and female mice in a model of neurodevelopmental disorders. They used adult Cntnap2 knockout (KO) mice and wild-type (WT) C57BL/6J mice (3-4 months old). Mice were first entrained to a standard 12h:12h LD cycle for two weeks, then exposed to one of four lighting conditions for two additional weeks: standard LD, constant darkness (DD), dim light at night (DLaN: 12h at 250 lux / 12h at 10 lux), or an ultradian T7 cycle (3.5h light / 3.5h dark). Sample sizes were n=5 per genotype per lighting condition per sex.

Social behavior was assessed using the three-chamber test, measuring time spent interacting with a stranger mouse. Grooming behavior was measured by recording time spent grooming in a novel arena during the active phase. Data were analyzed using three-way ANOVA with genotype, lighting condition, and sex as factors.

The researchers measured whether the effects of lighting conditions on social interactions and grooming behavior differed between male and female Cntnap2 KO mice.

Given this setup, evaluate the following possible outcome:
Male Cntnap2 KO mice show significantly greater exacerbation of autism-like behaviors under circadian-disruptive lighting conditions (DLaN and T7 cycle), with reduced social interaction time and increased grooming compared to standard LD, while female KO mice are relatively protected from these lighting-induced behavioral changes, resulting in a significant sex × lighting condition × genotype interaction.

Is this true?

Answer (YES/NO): NO